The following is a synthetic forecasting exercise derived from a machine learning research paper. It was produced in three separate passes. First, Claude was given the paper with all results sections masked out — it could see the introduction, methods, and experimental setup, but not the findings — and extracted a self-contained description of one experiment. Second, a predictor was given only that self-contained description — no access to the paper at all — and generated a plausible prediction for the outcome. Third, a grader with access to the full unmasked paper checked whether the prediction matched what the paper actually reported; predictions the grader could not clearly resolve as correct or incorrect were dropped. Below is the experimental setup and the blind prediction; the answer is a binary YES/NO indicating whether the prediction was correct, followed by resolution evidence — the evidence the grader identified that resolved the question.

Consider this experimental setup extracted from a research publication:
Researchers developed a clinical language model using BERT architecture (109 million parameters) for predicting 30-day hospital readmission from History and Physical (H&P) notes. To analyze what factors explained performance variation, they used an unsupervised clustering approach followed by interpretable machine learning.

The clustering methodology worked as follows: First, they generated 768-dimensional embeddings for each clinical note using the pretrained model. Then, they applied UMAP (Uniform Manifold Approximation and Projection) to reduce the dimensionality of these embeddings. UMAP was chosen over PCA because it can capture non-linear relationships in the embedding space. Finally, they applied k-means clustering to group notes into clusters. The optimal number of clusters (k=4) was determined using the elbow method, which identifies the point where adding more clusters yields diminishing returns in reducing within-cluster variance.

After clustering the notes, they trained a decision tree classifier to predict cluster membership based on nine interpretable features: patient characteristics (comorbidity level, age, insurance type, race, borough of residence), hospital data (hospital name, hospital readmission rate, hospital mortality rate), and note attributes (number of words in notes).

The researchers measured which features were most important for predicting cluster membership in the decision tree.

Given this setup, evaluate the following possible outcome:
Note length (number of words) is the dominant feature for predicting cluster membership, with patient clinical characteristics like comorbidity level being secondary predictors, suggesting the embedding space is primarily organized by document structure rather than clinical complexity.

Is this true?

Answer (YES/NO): NO